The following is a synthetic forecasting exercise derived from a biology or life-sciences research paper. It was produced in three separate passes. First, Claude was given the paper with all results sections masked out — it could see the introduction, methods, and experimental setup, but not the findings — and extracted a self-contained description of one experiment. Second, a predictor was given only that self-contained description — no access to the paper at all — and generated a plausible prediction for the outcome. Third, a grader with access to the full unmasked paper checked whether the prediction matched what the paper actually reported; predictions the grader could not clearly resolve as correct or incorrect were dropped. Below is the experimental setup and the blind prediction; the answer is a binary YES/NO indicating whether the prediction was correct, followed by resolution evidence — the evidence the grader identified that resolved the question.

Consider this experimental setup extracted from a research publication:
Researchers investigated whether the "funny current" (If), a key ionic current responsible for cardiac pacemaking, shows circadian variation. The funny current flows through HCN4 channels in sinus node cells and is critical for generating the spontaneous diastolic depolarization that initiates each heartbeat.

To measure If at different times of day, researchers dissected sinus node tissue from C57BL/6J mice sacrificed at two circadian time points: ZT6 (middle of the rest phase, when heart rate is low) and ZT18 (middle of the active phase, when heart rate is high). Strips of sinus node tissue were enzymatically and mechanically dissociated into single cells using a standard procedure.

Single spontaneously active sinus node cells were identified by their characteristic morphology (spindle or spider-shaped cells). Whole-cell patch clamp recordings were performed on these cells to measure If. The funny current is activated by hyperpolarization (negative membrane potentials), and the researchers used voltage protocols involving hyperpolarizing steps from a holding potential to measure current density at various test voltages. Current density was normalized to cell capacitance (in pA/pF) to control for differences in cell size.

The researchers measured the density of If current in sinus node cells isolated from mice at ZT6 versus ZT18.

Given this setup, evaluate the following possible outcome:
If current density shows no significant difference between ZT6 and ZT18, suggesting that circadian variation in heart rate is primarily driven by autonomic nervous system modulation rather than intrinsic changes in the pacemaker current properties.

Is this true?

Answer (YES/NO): NO